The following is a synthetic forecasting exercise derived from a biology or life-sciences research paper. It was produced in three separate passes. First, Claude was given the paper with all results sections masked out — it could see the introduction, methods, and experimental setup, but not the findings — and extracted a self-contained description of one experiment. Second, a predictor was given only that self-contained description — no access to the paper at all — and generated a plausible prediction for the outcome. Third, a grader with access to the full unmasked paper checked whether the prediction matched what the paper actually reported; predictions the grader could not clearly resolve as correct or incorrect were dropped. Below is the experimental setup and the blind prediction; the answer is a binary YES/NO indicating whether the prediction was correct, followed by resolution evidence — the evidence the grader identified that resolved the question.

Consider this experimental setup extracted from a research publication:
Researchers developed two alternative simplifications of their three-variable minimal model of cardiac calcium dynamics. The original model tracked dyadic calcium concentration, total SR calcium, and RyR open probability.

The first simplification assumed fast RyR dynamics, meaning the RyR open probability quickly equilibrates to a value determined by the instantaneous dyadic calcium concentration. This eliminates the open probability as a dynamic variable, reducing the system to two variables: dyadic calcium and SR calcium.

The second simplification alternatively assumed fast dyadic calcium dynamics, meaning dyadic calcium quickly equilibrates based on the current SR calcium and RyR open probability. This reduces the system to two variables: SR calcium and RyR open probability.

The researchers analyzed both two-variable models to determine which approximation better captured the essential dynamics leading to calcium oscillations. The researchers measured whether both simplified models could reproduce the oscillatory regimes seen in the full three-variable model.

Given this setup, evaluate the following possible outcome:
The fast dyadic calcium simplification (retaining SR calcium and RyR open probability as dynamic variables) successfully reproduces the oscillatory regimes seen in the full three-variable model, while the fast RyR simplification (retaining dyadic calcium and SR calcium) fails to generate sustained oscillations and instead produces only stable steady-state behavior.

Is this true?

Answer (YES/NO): NO